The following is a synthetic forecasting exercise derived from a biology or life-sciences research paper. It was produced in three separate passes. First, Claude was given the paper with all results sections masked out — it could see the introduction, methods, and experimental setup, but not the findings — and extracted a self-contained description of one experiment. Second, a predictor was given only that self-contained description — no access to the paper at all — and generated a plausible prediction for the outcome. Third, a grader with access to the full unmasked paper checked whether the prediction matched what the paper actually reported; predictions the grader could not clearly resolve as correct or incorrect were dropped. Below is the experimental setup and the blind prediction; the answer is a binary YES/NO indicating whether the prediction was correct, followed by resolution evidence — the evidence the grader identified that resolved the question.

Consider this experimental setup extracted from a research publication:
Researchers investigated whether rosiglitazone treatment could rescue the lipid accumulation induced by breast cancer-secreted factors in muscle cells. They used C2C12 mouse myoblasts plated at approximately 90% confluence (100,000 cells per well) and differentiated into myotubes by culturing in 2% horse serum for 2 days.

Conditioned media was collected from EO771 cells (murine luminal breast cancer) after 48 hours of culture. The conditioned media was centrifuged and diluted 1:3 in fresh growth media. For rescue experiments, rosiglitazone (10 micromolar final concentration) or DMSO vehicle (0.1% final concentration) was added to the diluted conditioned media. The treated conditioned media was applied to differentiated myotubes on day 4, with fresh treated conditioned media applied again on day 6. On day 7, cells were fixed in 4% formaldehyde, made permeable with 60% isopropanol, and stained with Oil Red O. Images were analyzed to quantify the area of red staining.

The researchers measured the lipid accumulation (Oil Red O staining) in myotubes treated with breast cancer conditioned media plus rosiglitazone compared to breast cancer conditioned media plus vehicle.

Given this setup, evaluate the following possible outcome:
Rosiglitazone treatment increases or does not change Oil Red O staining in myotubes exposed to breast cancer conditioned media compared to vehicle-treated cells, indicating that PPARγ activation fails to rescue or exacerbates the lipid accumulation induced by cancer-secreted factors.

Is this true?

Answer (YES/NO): NO